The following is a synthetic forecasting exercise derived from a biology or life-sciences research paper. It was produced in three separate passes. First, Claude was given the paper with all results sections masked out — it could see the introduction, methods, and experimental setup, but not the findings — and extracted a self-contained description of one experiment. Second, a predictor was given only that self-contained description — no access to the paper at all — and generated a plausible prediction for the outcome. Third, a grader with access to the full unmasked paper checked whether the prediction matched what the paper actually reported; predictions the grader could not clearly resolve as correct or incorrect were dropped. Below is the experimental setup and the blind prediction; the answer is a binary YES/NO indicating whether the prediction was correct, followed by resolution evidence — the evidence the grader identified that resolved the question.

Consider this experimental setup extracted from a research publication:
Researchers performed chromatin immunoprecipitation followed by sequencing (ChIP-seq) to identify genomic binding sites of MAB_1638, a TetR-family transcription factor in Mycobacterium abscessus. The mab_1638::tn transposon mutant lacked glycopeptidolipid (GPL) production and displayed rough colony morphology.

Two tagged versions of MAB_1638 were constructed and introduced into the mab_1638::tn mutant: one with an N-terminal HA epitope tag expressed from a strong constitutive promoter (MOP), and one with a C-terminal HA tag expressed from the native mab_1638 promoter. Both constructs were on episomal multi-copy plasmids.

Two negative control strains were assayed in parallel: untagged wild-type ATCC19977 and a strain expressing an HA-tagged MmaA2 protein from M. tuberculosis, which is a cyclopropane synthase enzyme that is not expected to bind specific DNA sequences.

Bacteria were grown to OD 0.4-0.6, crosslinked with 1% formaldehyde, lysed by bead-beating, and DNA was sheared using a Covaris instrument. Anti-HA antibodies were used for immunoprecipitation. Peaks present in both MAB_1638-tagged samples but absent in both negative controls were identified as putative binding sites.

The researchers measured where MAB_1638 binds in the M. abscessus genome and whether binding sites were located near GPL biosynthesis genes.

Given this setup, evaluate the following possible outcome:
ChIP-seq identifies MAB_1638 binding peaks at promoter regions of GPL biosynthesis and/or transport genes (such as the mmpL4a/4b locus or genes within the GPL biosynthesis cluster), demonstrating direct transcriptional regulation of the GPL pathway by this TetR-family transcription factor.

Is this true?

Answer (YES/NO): NO